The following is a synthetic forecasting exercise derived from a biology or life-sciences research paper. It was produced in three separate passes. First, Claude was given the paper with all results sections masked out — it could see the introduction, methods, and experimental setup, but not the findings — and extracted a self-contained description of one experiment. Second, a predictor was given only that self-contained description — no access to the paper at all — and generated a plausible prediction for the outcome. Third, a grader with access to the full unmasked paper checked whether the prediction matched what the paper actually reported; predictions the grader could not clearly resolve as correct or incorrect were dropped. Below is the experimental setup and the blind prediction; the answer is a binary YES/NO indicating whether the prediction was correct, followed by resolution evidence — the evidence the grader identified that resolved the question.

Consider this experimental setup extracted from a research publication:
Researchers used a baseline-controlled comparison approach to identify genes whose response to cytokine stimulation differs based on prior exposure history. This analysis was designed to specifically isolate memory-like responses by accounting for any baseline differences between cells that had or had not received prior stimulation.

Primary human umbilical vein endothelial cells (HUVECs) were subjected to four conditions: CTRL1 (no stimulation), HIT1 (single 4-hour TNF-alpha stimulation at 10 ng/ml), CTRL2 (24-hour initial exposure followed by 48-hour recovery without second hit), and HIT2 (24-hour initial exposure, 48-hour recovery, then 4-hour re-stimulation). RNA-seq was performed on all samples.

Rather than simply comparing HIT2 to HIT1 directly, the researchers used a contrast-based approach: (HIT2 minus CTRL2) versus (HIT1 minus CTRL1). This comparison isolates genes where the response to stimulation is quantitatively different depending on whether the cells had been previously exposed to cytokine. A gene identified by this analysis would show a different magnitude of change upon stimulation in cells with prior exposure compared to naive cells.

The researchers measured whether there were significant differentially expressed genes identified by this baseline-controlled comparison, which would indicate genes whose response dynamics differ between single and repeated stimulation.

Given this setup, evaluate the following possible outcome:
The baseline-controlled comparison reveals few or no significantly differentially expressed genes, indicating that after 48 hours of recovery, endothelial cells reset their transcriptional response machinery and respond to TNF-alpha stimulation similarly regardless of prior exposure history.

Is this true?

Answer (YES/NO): NO